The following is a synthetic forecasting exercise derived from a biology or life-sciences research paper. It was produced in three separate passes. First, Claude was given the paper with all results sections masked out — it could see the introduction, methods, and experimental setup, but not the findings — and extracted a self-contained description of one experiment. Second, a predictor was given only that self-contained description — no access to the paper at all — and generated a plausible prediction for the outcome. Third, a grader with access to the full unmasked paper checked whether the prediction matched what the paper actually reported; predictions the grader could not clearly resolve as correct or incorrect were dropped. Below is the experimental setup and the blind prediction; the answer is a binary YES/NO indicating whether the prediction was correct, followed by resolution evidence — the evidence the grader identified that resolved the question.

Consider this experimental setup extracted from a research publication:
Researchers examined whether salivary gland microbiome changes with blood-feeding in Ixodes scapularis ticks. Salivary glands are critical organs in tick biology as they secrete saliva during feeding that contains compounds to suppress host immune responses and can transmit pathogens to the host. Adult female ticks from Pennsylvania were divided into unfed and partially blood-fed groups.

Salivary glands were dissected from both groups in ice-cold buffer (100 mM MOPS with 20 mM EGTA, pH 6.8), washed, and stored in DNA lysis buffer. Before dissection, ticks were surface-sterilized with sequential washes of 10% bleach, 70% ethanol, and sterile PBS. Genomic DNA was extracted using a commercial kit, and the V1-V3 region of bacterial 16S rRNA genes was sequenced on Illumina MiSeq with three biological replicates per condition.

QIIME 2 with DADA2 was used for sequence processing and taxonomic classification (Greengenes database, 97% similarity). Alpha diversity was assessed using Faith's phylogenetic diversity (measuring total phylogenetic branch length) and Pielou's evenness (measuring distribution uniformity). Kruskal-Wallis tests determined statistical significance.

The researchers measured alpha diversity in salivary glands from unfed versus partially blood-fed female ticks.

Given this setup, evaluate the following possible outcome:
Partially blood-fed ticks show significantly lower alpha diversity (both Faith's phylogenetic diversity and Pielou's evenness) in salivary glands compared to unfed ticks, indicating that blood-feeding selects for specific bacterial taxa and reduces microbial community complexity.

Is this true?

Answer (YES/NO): NO